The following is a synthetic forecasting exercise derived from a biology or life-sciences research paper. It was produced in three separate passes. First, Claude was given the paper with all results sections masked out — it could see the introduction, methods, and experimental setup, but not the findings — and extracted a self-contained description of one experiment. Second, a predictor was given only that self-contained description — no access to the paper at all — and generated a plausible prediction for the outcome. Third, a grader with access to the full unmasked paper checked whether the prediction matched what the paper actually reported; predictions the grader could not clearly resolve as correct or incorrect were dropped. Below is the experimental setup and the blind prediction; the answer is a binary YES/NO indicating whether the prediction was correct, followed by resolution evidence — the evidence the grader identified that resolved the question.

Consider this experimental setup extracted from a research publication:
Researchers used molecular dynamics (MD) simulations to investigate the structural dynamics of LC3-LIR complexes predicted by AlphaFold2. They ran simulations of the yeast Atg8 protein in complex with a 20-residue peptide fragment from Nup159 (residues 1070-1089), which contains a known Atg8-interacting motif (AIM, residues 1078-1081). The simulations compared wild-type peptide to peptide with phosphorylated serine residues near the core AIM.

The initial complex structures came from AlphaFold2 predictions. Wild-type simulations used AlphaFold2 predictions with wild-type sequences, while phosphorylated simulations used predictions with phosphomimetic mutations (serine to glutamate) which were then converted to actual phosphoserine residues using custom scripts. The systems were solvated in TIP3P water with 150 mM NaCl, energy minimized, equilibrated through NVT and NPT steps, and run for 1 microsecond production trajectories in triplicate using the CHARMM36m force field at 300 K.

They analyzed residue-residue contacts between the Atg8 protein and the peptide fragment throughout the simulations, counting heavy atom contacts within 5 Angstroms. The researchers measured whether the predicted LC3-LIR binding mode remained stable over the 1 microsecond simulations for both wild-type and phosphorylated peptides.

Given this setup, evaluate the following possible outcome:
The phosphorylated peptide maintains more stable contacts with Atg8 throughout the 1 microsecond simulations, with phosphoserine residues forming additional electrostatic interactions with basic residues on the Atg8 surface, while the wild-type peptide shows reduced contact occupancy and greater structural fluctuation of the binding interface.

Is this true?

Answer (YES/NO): NO